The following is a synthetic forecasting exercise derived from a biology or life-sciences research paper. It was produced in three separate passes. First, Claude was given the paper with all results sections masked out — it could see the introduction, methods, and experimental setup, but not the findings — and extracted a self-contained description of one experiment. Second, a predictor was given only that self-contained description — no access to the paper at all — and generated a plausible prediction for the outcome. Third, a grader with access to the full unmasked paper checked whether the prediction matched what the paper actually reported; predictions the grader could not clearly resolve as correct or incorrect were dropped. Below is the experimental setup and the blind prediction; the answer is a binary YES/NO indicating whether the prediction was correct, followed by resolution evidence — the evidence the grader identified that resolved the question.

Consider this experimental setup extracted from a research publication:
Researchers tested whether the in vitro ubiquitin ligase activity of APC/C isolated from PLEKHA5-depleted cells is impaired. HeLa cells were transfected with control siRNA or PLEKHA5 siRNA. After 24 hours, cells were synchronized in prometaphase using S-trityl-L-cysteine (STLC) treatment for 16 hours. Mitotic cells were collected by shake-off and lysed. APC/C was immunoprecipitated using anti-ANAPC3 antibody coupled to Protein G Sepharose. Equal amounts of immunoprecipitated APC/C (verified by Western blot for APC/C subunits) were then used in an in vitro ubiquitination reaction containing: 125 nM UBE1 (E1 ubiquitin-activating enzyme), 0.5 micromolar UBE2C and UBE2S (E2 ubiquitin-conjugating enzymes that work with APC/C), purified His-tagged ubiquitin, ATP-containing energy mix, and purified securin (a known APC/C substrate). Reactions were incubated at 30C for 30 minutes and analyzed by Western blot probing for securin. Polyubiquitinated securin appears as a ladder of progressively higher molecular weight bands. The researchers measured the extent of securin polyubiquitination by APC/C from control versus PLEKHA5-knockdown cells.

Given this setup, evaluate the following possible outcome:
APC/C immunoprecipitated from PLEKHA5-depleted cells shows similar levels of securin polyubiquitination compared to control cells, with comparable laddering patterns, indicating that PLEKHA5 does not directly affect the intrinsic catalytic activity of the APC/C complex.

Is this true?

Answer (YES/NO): NO